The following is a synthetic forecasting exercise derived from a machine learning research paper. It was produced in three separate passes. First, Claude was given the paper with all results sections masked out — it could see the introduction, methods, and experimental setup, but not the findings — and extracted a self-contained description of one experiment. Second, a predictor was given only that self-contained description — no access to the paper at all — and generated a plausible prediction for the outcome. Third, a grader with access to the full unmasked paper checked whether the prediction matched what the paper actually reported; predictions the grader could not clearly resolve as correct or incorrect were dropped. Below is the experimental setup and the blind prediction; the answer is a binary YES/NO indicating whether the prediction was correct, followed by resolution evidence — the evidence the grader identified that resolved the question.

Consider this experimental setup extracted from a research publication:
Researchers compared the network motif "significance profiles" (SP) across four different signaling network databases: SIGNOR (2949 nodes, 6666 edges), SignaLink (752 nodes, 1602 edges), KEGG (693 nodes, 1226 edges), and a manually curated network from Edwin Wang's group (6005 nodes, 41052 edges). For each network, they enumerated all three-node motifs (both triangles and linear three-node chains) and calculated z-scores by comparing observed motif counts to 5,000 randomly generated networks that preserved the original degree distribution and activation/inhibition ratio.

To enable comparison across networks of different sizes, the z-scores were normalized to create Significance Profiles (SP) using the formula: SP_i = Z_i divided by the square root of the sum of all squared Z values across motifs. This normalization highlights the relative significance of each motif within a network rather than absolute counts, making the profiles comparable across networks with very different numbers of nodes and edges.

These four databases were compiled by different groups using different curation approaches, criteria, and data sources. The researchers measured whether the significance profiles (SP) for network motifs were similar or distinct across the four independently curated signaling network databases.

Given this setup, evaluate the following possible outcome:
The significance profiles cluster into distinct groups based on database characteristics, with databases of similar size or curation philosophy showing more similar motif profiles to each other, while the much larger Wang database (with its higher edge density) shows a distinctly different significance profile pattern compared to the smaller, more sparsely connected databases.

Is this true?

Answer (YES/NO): NO